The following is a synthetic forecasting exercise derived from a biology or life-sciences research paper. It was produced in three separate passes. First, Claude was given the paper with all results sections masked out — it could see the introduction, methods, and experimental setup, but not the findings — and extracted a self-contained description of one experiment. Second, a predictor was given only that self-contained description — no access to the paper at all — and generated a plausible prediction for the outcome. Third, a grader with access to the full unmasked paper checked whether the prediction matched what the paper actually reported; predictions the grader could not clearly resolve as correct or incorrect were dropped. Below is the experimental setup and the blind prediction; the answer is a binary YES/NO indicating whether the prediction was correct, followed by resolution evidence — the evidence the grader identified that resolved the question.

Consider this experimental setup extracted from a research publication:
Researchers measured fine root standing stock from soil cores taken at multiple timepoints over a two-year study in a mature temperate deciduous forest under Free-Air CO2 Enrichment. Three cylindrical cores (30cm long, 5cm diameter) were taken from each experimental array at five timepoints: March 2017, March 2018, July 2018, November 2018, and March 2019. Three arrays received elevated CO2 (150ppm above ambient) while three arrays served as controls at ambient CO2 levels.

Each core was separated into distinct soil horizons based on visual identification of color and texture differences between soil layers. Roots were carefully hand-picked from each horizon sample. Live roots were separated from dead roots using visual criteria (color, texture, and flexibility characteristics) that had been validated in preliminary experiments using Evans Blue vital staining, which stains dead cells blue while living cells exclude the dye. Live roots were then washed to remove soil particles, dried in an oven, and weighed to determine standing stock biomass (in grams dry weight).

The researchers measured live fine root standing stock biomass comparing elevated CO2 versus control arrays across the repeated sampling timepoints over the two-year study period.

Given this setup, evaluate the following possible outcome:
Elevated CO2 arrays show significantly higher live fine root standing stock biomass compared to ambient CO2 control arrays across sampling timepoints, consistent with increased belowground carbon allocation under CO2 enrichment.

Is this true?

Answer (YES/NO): NO